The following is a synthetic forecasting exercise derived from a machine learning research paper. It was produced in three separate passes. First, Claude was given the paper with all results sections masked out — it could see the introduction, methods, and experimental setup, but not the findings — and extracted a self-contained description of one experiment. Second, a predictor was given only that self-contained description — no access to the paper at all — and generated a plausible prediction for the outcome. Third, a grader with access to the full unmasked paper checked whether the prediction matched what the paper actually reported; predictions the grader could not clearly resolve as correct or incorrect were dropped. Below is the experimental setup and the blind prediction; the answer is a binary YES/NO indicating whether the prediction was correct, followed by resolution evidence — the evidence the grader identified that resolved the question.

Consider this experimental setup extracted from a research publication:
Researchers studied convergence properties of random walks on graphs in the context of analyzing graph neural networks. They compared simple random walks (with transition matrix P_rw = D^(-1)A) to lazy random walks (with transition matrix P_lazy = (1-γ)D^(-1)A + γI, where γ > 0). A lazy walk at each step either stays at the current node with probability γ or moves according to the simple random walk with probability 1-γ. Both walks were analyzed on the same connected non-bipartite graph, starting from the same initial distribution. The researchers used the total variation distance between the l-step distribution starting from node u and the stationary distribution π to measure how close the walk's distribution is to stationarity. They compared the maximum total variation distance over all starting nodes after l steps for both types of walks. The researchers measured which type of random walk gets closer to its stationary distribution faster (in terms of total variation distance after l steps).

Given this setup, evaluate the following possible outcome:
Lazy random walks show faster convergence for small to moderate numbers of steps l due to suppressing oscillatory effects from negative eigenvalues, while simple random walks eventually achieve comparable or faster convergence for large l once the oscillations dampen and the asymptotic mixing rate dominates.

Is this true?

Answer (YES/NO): NO